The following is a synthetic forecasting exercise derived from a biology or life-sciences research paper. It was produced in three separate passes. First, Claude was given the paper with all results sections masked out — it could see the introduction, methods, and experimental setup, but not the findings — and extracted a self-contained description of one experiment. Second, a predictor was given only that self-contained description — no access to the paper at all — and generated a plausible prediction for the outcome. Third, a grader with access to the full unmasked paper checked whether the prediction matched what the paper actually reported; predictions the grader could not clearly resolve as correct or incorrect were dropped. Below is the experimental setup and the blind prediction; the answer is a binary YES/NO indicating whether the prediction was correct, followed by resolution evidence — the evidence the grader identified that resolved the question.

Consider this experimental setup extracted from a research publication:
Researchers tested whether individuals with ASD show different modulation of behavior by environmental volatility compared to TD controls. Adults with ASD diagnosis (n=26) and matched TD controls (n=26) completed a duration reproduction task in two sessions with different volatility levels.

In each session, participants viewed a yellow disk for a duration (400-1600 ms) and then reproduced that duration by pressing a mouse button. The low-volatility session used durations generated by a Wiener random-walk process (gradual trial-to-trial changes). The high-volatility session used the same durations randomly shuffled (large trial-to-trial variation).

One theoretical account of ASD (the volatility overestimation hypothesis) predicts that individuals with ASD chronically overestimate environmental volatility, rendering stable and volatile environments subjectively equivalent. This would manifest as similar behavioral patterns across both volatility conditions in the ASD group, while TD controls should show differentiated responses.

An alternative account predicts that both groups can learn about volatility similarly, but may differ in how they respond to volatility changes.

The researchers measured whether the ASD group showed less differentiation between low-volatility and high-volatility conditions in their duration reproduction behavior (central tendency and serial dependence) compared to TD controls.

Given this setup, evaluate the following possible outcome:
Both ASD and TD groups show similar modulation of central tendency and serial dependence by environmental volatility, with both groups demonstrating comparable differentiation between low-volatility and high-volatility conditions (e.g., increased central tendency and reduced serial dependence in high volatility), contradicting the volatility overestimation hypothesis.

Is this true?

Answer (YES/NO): NO